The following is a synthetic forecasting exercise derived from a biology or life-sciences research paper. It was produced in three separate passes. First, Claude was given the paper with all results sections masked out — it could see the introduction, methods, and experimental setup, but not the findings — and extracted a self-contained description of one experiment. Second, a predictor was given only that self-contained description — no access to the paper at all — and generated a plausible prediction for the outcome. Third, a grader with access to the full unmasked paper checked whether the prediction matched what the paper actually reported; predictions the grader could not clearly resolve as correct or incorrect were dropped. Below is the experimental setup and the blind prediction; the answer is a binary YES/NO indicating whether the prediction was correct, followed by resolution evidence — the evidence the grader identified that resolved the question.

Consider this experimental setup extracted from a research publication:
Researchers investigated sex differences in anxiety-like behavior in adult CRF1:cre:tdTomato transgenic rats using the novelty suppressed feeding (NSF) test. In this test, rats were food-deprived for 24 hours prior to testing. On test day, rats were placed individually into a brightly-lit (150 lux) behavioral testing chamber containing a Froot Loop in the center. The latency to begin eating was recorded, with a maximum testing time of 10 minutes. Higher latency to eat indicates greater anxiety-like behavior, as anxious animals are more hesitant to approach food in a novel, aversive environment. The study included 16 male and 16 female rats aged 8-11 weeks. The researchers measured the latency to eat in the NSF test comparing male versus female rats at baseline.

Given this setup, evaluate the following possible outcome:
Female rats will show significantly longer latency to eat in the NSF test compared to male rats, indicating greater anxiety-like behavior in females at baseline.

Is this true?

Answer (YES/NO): NO